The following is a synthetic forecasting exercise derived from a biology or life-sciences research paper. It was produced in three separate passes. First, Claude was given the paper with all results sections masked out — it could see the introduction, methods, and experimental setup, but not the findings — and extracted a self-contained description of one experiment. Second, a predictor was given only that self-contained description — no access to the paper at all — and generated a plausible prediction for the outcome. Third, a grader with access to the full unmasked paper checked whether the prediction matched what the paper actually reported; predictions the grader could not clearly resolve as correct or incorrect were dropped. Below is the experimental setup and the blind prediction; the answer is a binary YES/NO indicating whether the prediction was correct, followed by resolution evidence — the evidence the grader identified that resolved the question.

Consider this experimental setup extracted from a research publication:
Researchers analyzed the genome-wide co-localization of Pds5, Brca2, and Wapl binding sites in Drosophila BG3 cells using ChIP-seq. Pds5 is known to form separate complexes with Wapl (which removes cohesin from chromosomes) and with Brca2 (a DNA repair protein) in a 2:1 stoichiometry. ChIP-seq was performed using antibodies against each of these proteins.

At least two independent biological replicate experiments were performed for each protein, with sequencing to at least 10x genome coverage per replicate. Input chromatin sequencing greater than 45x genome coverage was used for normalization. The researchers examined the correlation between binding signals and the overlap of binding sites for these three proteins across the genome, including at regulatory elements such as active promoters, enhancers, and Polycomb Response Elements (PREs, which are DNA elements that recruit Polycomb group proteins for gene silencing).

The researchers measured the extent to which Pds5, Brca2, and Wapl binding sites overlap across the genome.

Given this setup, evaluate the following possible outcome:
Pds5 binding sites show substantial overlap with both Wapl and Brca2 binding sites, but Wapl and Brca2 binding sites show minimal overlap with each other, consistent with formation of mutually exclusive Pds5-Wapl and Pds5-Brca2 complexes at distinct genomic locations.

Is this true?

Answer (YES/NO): NO